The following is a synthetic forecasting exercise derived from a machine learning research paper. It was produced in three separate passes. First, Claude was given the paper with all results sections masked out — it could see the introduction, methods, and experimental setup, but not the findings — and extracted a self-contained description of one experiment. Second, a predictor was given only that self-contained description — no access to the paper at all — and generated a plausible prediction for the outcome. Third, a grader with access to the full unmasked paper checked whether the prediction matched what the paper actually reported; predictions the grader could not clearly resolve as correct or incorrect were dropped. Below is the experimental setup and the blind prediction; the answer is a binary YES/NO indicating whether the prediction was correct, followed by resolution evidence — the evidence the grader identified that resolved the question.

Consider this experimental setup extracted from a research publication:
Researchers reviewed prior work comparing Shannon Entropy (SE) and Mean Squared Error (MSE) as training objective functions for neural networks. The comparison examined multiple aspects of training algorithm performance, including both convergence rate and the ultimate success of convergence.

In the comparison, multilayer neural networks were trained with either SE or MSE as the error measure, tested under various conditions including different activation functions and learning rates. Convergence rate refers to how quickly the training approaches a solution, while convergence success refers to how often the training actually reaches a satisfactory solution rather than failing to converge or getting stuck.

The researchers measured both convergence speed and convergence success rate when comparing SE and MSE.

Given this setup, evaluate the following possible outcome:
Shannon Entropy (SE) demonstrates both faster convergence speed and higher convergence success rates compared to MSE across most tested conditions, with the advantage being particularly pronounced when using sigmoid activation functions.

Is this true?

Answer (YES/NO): NO